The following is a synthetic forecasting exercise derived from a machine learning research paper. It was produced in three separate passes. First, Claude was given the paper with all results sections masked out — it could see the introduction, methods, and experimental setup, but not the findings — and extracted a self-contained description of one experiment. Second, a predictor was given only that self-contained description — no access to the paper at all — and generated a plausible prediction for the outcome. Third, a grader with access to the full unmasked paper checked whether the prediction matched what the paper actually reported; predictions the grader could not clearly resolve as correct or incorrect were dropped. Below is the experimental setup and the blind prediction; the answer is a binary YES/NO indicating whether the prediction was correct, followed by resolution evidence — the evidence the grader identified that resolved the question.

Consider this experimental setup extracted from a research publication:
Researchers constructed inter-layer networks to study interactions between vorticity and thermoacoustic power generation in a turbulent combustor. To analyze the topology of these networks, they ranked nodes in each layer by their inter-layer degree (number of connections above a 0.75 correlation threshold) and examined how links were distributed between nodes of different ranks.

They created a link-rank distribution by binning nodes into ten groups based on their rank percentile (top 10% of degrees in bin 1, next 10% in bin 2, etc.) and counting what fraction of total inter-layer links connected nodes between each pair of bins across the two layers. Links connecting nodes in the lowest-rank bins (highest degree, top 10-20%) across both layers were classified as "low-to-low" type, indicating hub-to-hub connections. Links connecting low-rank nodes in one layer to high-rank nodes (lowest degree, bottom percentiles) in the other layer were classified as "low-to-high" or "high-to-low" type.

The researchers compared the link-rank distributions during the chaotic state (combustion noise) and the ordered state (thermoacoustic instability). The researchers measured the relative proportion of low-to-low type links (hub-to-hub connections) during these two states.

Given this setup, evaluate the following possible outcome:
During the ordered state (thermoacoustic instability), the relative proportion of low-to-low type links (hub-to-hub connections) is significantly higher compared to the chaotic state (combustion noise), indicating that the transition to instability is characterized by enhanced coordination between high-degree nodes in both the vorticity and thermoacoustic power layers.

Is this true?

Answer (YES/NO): YES